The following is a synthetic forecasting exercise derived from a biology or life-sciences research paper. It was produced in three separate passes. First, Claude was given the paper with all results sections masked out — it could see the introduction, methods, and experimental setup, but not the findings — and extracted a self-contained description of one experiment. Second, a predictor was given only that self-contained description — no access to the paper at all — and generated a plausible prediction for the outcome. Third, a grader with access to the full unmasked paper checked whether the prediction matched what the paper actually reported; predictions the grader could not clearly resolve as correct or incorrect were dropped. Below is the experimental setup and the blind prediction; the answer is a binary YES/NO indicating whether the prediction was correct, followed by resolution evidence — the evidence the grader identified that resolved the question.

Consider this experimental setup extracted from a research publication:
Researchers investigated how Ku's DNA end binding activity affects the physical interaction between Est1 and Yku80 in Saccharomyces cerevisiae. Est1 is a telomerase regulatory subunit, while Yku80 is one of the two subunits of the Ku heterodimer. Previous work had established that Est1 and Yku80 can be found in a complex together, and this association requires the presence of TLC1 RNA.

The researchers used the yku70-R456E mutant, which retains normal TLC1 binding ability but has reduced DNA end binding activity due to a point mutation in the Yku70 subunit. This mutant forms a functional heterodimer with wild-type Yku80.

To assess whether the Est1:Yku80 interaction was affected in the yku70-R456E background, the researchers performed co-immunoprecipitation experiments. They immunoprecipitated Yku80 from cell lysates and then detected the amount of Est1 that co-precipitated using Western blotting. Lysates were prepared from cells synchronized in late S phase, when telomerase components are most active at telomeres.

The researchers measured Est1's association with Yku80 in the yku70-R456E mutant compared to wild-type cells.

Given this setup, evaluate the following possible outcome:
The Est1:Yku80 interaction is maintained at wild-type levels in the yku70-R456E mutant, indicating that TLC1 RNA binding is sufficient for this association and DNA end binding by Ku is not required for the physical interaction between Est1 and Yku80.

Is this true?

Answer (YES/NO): NO